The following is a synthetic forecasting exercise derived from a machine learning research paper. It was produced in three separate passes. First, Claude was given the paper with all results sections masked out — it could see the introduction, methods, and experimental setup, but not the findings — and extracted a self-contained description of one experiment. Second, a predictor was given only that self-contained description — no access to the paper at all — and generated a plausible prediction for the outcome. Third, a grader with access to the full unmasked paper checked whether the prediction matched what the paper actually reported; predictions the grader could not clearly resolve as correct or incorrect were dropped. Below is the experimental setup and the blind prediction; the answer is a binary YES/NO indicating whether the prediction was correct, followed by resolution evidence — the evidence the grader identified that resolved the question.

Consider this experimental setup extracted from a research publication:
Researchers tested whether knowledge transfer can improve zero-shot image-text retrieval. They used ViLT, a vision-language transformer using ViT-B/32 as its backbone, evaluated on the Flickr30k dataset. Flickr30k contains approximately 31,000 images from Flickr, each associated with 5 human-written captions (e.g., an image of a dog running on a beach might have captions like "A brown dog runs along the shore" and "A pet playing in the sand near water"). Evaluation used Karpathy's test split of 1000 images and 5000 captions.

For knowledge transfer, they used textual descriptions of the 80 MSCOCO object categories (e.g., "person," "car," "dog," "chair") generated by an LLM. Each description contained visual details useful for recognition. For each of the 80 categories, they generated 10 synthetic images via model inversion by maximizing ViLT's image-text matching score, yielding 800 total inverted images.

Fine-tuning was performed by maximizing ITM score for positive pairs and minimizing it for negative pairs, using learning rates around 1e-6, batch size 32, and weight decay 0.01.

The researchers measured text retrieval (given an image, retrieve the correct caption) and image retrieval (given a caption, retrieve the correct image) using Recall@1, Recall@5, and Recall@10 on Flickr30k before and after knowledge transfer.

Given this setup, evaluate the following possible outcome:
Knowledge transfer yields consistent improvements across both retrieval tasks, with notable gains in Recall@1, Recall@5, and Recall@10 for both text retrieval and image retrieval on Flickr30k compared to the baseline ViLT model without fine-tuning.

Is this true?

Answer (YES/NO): NO